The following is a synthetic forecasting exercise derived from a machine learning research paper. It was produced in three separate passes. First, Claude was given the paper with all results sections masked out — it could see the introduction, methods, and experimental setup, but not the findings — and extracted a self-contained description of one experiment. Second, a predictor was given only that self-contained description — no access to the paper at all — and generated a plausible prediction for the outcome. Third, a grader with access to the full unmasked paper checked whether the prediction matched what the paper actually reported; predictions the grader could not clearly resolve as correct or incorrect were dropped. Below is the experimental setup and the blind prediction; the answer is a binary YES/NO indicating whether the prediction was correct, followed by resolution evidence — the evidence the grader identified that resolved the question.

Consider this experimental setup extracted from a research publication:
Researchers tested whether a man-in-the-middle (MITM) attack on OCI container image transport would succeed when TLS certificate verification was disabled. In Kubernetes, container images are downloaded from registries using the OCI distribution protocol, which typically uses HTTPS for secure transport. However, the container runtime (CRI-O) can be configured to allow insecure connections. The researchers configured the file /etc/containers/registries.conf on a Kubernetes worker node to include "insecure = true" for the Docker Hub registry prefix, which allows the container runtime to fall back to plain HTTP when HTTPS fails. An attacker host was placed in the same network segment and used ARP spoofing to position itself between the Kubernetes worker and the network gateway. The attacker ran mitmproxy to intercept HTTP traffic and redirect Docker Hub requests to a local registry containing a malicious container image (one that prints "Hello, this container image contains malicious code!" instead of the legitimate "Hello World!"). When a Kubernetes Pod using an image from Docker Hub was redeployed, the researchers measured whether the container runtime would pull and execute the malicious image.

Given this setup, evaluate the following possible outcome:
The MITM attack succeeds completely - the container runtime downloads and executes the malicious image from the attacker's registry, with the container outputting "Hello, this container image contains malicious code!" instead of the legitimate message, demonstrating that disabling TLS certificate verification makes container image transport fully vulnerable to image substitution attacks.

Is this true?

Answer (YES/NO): YES